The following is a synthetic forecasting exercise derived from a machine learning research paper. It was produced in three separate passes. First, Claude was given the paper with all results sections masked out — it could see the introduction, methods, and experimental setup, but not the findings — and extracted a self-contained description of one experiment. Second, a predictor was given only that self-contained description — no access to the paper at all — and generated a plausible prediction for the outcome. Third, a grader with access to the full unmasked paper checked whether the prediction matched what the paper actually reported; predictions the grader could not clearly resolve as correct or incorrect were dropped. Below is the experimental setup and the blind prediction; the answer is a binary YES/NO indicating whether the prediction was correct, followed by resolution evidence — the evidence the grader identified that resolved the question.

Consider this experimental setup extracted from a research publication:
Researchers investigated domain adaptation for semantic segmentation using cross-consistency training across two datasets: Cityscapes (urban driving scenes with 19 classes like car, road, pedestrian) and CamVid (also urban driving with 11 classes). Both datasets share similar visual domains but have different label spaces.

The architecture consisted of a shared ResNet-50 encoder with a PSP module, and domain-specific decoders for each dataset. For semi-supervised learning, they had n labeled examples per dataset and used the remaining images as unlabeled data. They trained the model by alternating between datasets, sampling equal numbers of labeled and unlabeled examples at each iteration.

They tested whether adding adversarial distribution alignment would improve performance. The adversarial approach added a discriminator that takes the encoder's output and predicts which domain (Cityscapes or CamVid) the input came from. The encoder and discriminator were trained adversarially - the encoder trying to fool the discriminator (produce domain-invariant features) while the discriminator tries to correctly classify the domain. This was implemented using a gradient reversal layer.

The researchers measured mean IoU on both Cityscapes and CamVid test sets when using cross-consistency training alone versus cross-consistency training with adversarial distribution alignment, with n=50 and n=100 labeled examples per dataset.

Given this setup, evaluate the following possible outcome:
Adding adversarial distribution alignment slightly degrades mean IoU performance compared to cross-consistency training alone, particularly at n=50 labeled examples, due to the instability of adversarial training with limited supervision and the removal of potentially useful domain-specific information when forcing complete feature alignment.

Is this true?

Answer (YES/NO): NO